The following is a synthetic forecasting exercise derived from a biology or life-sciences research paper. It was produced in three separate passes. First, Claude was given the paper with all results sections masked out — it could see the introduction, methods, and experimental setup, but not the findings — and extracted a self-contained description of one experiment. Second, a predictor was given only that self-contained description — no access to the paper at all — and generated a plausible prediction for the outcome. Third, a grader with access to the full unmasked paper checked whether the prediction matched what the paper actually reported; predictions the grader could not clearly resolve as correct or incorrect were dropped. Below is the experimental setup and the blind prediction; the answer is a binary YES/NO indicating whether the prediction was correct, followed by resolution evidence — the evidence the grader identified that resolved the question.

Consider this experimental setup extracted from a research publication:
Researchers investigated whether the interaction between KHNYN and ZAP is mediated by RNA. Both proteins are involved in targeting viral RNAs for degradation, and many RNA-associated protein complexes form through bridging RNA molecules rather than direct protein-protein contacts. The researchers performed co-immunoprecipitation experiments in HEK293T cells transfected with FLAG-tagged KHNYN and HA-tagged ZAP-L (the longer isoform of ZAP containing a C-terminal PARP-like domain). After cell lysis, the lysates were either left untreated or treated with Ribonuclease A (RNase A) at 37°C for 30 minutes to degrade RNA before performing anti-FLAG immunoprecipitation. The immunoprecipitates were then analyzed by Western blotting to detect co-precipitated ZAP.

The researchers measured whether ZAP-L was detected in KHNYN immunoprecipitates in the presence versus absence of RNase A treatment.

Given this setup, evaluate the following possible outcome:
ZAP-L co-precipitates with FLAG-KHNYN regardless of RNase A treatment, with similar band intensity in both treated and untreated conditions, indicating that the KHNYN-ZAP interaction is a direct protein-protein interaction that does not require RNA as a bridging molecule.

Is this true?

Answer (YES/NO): YES